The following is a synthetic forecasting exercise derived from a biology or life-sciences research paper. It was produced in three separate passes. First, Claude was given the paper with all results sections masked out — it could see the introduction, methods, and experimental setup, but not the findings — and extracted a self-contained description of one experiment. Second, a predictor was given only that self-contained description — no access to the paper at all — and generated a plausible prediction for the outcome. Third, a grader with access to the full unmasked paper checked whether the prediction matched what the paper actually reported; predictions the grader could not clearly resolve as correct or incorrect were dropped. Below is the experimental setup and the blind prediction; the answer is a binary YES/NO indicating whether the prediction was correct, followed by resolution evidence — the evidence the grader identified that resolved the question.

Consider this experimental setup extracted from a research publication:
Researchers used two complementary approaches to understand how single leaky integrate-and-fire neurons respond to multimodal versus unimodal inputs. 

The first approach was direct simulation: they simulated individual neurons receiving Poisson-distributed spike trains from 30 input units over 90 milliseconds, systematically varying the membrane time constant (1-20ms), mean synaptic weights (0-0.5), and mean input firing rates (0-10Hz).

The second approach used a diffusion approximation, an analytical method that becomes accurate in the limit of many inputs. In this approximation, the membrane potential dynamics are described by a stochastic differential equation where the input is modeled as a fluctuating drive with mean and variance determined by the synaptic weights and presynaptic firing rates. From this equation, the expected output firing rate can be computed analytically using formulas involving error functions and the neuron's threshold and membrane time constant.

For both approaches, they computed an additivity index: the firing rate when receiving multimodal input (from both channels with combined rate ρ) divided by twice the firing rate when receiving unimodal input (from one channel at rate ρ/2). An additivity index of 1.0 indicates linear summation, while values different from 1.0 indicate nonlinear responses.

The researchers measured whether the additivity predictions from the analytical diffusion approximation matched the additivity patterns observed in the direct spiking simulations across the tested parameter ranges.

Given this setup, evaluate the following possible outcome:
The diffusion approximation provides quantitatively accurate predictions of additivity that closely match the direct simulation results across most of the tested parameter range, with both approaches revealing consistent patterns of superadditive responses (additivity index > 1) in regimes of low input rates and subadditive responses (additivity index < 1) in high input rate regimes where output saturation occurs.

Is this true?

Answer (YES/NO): YES